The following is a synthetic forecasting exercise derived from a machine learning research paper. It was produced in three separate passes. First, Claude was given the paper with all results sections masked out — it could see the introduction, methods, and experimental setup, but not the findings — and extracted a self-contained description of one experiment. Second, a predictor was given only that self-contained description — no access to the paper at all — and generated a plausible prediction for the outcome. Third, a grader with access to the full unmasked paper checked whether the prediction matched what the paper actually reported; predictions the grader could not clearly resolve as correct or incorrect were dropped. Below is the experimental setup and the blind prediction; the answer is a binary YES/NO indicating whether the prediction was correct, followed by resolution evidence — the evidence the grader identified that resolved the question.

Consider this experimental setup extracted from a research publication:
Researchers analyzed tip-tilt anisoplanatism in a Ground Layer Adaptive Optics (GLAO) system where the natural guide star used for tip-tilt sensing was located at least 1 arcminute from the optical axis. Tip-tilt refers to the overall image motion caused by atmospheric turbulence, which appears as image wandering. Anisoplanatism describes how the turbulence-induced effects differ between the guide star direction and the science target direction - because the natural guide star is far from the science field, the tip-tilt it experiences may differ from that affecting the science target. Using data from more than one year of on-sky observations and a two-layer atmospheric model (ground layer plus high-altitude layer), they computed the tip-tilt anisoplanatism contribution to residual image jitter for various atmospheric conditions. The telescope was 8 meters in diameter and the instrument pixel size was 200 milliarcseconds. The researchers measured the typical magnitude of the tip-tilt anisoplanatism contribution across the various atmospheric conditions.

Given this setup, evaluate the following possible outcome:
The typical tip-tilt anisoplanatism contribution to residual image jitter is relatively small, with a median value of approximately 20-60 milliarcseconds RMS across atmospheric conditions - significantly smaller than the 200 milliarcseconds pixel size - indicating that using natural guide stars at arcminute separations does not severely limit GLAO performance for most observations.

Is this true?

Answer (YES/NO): YES